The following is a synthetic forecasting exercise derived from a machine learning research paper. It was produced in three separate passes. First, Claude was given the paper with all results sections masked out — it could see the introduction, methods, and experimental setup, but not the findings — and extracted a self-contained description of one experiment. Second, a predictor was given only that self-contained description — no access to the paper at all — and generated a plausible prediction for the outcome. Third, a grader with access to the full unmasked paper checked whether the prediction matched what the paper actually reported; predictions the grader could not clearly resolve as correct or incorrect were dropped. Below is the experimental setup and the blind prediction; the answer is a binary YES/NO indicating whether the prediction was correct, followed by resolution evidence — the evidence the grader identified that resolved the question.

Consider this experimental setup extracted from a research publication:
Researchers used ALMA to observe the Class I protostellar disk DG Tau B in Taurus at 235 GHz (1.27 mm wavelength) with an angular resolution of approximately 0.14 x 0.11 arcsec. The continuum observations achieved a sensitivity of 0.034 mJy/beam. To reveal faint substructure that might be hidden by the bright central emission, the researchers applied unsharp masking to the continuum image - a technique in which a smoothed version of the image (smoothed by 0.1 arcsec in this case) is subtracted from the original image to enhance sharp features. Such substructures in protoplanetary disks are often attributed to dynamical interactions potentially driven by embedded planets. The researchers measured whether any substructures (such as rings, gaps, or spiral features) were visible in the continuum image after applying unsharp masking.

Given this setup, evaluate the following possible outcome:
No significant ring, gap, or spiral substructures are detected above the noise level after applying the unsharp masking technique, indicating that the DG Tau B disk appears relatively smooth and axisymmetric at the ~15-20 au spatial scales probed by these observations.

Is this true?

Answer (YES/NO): NO